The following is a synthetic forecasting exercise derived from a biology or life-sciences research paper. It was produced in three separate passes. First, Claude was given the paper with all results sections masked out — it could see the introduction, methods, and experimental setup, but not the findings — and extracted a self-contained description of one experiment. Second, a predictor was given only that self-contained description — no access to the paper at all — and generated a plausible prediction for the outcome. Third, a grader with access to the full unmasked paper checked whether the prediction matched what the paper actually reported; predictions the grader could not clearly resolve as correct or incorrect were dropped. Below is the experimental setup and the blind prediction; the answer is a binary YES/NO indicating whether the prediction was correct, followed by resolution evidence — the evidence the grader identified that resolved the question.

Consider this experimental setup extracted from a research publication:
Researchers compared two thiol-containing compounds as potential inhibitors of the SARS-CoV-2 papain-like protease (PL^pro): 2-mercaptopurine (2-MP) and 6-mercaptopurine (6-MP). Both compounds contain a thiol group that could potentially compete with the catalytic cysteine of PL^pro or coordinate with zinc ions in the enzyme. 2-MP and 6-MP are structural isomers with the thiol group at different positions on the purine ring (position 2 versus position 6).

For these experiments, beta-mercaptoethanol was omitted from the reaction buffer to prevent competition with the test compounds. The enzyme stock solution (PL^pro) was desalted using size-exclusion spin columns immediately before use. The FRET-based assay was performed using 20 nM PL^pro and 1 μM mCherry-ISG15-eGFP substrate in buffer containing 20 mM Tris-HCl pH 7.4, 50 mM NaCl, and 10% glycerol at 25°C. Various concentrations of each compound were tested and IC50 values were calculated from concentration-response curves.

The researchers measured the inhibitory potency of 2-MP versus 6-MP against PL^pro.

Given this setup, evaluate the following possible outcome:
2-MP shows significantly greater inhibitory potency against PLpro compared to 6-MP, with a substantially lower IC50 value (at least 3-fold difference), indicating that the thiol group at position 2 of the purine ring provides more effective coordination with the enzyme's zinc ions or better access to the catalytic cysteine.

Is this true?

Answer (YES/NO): YES